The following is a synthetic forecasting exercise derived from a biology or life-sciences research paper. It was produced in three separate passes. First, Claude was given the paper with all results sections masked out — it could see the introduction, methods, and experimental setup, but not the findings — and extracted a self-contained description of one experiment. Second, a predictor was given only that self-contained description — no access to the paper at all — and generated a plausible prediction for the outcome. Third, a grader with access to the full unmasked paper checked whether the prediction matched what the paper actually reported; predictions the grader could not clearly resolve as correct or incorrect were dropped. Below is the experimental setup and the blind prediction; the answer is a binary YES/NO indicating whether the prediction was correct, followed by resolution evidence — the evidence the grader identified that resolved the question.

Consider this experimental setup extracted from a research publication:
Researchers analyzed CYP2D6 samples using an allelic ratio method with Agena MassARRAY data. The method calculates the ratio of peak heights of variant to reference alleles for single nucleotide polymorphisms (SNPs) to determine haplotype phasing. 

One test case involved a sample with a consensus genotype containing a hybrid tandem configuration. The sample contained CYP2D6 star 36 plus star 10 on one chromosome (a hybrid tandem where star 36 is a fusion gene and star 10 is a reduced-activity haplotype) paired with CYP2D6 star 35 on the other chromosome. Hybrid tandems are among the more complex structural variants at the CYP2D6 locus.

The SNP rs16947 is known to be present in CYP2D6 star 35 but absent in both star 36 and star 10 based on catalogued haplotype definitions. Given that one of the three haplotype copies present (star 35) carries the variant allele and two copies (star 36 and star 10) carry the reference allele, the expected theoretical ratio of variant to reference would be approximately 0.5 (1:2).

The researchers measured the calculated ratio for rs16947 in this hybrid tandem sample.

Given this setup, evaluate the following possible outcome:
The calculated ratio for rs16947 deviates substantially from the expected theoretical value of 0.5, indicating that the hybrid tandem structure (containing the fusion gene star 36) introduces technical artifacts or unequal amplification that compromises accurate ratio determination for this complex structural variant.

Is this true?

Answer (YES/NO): NO